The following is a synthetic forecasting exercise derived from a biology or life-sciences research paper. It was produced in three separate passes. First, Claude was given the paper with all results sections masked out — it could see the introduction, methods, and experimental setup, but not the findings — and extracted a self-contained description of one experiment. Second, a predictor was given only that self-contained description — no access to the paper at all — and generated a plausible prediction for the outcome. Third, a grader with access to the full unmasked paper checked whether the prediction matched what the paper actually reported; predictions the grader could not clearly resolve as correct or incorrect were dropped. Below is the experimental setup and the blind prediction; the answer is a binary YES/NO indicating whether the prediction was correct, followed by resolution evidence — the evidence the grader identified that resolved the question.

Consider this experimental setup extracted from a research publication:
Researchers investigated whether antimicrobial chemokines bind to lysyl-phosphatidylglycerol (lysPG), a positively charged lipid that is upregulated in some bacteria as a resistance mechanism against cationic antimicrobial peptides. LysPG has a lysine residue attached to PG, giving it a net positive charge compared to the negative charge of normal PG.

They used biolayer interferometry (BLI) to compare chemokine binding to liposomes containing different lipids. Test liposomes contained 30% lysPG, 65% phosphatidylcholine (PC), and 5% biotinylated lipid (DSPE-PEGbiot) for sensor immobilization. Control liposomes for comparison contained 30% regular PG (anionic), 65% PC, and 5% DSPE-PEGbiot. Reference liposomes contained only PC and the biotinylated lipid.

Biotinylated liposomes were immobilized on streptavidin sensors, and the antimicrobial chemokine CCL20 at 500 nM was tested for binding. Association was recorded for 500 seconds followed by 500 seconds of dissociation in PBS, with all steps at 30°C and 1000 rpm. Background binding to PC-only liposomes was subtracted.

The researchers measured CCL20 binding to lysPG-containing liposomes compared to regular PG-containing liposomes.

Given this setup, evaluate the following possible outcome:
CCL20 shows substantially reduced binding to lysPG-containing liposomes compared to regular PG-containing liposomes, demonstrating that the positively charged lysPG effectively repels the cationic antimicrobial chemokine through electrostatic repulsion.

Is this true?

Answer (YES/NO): YES